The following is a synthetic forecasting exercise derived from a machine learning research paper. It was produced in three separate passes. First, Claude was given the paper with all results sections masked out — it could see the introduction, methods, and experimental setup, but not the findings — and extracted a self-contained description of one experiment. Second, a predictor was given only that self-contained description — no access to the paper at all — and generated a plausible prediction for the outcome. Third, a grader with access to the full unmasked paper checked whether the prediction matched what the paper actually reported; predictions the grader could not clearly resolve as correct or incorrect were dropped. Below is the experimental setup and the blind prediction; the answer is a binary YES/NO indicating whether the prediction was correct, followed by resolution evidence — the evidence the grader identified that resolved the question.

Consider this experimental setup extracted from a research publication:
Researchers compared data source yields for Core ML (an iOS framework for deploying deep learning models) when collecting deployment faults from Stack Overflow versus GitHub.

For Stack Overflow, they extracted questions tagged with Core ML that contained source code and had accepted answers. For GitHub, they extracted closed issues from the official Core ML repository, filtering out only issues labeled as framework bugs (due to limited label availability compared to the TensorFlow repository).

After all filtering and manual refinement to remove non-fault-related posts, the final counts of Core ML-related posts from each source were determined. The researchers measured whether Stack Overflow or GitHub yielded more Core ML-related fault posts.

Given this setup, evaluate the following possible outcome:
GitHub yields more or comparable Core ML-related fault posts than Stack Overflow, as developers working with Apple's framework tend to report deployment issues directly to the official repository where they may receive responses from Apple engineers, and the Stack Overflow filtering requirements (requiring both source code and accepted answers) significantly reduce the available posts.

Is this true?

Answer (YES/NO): NO